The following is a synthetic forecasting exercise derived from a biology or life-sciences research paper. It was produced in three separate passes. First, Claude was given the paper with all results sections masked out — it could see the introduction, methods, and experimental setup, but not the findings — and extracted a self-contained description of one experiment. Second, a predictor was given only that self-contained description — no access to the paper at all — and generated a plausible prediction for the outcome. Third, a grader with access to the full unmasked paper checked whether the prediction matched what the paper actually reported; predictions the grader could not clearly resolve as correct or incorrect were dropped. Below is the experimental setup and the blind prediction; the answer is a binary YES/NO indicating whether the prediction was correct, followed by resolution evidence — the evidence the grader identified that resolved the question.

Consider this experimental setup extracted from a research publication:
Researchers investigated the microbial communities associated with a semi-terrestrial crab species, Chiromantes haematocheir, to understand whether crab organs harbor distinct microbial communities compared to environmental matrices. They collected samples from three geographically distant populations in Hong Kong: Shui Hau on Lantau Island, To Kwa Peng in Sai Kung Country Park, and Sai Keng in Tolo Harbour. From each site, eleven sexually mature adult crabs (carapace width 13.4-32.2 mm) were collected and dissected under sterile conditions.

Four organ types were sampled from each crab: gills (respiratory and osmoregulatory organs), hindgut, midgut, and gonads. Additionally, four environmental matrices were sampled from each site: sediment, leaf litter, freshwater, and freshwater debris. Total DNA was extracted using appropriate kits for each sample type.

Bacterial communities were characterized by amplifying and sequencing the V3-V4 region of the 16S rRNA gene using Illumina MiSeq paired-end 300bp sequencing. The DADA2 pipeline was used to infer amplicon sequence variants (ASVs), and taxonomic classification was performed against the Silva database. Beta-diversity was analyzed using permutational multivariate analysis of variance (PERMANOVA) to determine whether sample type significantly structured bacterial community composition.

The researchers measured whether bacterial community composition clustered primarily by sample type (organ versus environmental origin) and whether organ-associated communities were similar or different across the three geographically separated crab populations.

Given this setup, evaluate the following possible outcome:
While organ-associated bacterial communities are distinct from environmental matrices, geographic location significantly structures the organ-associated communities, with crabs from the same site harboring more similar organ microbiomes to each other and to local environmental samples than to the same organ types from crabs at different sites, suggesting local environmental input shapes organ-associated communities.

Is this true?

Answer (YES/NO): NO